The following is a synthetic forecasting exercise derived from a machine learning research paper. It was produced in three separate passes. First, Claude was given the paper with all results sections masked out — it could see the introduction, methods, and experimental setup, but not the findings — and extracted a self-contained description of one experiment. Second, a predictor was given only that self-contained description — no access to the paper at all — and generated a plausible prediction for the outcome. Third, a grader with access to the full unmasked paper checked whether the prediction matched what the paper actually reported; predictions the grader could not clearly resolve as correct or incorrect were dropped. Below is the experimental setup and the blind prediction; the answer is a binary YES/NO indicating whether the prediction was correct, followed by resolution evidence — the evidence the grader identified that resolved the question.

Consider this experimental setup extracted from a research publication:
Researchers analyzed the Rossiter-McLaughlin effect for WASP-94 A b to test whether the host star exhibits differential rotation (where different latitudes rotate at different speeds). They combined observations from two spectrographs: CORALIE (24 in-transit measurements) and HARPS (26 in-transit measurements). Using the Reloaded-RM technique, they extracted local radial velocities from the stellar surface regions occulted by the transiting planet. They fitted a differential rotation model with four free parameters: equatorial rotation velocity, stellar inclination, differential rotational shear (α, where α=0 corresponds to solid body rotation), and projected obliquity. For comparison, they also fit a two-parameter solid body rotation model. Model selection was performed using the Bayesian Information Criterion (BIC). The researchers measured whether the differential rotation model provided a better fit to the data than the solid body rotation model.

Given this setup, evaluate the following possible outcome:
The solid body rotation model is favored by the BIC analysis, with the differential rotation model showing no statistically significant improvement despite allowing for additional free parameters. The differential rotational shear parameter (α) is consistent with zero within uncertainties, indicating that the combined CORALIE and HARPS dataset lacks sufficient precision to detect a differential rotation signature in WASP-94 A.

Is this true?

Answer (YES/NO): YES